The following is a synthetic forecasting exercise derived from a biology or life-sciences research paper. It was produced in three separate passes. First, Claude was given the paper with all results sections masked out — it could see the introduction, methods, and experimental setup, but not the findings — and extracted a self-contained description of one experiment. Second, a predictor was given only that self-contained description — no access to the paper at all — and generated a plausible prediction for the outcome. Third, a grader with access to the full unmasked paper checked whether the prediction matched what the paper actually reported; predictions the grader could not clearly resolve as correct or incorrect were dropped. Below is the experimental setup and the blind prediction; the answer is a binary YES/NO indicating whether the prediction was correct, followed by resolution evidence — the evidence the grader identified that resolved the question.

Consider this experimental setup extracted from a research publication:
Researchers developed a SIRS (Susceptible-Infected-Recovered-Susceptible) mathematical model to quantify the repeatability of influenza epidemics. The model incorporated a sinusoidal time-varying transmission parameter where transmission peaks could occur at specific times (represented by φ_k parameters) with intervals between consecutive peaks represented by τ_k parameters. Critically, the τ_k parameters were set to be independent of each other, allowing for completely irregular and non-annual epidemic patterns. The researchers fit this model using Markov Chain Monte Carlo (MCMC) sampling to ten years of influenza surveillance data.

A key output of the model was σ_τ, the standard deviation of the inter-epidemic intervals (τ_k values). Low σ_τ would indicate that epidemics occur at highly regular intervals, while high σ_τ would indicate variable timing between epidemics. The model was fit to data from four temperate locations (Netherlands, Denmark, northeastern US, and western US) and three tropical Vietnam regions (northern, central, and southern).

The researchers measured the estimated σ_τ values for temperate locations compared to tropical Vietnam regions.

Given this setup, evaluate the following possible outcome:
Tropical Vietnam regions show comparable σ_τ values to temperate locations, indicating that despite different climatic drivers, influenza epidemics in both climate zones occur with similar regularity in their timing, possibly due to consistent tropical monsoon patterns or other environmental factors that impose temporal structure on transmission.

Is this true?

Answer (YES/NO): NO